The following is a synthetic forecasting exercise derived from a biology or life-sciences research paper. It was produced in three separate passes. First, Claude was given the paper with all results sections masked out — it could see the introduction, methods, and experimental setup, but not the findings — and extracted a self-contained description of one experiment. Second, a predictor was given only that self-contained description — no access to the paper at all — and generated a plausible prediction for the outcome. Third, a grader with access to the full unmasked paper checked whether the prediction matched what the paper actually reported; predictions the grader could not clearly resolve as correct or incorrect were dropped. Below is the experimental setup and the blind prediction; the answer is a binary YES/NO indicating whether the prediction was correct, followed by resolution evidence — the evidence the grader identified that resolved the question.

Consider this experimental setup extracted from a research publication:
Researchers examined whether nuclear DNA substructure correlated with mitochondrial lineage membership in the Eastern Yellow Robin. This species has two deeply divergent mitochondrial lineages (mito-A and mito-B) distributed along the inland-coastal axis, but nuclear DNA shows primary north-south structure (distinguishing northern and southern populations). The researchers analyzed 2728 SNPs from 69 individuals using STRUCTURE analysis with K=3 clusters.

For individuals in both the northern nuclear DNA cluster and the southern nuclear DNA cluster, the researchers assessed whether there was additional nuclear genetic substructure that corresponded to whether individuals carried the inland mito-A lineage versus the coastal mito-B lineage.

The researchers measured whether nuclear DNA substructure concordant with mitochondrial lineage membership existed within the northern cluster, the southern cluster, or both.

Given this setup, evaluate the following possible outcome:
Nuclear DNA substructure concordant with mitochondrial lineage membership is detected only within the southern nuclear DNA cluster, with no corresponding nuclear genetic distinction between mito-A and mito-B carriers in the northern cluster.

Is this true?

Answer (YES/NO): YES